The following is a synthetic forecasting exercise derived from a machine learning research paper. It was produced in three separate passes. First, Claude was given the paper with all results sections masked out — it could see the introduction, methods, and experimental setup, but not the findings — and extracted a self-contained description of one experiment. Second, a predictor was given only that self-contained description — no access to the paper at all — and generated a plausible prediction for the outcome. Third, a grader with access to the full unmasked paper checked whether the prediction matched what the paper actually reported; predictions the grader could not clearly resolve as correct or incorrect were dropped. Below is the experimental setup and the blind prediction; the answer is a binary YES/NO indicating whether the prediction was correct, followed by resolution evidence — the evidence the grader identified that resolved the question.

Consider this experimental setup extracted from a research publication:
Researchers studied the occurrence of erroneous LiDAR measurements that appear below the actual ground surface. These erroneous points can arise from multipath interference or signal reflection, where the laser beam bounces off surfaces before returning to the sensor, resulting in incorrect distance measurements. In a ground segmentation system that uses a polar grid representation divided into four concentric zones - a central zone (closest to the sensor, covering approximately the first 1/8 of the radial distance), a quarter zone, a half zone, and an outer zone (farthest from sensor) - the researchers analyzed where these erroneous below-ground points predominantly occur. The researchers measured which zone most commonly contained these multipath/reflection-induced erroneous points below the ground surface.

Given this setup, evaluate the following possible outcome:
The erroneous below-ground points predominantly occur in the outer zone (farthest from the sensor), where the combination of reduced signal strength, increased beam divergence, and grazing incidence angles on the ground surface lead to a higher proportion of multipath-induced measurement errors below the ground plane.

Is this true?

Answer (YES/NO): NO